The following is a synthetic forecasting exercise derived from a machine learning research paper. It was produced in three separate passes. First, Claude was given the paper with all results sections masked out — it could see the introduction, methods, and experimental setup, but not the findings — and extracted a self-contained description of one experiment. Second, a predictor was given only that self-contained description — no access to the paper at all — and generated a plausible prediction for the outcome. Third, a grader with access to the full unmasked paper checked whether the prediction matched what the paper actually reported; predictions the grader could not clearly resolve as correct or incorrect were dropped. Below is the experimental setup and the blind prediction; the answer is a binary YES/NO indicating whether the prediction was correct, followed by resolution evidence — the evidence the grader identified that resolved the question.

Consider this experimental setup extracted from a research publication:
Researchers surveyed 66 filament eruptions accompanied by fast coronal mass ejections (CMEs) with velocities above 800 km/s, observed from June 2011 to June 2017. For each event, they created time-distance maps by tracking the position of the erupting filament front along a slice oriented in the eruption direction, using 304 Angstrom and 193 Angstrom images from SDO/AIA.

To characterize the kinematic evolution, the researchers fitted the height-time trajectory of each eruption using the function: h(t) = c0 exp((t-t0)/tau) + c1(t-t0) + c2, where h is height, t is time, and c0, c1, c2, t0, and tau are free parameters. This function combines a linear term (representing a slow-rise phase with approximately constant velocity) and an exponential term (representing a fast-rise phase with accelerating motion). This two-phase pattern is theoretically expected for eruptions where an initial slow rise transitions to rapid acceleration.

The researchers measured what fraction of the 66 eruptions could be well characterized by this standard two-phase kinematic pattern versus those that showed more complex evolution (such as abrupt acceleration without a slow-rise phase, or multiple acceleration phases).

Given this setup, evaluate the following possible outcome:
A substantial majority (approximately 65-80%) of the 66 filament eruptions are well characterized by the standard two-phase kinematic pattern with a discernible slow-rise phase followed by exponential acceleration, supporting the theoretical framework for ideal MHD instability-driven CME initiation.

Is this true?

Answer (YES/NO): YES